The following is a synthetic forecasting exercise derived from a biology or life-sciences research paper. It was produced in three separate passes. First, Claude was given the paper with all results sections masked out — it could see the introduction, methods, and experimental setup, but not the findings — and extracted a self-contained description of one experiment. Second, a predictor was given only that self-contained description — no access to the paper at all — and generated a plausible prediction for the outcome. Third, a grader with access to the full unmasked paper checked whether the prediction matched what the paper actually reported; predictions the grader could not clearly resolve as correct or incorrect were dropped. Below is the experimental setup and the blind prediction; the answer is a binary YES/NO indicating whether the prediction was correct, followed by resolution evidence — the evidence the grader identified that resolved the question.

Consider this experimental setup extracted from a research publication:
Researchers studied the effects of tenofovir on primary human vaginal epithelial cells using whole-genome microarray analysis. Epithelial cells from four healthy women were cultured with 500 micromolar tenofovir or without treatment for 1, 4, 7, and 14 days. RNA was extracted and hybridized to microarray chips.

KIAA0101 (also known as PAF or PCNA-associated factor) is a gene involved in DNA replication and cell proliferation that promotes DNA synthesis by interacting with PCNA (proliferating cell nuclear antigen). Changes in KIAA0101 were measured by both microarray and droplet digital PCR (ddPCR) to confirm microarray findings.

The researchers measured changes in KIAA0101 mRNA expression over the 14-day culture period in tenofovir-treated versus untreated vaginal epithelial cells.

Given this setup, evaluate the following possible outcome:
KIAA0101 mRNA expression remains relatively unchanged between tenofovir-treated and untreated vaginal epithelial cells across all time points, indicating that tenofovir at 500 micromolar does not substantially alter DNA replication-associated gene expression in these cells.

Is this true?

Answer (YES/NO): NO